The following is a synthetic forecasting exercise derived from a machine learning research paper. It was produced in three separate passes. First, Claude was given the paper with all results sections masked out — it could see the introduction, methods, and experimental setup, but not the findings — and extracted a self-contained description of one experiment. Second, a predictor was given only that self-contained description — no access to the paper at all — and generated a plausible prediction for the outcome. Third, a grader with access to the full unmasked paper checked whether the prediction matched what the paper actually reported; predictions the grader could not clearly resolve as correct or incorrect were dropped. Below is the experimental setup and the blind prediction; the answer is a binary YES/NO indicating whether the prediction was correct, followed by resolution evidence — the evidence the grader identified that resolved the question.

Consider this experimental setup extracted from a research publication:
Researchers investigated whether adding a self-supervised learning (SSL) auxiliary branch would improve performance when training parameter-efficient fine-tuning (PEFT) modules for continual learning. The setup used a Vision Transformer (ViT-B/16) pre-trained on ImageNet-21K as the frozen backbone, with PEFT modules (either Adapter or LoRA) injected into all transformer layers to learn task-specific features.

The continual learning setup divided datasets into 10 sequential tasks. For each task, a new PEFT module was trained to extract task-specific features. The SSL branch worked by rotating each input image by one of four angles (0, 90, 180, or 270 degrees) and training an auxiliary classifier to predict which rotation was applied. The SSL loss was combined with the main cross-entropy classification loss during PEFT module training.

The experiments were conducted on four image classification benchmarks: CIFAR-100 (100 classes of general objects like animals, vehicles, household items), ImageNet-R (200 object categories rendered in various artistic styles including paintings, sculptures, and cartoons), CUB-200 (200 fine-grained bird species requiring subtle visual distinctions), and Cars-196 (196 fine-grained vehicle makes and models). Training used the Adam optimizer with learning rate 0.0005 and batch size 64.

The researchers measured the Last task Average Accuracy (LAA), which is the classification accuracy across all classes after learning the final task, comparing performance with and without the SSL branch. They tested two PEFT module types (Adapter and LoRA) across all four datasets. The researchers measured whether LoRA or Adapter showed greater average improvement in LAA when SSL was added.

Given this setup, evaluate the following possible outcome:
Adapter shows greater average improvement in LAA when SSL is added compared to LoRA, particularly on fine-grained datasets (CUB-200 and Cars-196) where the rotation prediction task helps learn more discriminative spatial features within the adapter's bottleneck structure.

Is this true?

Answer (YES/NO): NO